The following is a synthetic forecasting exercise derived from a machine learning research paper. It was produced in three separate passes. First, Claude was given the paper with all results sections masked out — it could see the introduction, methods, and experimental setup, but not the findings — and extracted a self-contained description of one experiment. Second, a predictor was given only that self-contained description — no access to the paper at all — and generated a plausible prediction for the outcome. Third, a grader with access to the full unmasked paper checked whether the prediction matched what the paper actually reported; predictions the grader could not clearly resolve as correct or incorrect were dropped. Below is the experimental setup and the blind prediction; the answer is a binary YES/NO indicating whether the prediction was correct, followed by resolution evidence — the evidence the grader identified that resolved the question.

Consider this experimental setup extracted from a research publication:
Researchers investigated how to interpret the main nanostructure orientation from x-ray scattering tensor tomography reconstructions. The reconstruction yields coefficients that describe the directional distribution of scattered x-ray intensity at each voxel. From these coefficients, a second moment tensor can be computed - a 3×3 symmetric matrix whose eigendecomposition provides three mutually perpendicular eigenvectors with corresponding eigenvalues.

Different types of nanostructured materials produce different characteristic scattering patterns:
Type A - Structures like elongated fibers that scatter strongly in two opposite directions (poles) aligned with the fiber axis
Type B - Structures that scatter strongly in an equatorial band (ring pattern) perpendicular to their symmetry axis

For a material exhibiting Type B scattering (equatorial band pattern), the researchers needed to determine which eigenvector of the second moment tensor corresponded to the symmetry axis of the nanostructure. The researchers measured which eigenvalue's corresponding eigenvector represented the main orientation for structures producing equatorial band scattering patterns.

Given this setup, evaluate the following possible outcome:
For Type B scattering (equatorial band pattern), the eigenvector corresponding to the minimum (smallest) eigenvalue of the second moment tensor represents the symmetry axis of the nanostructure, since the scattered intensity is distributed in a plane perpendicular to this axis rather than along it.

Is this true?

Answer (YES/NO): YES